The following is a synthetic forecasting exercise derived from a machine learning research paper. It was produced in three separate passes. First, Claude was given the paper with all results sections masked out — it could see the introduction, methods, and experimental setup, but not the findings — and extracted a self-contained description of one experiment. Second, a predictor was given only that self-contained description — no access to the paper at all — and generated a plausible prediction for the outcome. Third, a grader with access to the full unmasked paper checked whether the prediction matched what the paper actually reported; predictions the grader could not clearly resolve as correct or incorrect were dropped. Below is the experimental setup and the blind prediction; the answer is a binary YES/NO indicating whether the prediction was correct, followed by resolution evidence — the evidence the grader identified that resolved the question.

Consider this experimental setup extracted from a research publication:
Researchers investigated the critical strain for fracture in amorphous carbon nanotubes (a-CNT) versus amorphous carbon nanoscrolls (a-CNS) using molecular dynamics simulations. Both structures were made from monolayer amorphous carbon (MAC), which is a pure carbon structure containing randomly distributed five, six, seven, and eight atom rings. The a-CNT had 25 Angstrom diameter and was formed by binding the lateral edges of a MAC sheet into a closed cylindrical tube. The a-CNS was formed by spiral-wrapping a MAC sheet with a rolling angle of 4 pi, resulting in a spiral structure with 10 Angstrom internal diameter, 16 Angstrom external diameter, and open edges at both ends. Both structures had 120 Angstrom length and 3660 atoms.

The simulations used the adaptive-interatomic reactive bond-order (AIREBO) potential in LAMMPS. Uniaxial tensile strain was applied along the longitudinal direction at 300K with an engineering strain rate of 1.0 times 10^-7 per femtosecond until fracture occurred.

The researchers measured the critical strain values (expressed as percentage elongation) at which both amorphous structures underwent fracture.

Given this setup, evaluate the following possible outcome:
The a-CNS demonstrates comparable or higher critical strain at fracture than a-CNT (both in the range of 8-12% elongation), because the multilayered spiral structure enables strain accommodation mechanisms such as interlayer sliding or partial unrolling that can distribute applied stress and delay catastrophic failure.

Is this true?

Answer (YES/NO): NO